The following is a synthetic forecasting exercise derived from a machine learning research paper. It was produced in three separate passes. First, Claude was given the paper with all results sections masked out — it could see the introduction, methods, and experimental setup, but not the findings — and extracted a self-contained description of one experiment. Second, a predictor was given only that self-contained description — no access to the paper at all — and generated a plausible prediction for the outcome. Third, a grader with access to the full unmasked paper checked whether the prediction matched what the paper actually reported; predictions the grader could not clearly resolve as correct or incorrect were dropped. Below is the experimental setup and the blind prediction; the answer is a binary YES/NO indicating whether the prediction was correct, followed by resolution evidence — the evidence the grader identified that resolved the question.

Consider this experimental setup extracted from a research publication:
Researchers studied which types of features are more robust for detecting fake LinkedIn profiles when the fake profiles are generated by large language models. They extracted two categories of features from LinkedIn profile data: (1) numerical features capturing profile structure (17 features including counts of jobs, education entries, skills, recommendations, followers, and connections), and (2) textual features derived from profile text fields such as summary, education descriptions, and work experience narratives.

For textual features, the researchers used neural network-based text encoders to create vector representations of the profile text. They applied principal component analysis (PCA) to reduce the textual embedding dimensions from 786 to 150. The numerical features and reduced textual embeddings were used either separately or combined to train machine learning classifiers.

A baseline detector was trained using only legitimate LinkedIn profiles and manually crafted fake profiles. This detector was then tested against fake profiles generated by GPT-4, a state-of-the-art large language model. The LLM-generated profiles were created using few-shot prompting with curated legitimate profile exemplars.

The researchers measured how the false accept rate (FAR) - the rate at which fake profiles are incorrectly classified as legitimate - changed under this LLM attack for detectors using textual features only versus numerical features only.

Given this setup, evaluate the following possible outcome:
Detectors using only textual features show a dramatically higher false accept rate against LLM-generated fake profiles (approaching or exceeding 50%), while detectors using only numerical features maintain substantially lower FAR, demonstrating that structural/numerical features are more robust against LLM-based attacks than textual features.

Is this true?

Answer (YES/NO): YES